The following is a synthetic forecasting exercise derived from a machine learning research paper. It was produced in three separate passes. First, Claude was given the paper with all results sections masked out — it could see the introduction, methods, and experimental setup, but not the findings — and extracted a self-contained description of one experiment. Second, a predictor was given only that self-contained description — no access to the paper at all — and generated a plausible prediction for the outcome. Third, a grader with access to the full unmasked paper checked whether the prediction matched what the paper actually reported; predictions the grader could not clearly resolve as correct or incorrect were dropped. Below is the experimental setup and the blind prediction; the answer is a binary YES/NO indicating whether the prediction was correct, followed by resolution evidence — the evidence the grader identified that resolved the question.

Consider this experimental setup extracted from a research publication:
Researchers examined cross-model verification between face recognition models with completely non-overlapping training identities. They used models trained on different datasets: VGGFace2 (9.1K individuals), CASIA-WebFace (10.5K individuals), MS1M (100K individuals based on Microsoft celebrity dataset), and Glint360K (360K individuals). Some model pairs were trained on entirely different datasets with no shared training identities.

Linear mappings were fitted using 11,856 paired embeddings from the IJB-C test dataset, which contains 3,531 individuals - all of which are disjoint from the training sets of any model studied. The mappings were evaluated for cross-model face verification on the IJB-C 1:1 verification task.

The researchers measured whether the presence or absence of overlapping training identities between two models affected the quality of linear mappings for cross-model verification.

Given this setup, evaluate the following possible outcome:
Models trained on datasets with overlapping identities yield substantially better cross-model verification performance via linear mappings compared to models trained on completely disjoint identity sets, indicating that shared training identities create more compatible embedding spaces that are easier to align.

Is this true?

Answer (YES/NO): NO